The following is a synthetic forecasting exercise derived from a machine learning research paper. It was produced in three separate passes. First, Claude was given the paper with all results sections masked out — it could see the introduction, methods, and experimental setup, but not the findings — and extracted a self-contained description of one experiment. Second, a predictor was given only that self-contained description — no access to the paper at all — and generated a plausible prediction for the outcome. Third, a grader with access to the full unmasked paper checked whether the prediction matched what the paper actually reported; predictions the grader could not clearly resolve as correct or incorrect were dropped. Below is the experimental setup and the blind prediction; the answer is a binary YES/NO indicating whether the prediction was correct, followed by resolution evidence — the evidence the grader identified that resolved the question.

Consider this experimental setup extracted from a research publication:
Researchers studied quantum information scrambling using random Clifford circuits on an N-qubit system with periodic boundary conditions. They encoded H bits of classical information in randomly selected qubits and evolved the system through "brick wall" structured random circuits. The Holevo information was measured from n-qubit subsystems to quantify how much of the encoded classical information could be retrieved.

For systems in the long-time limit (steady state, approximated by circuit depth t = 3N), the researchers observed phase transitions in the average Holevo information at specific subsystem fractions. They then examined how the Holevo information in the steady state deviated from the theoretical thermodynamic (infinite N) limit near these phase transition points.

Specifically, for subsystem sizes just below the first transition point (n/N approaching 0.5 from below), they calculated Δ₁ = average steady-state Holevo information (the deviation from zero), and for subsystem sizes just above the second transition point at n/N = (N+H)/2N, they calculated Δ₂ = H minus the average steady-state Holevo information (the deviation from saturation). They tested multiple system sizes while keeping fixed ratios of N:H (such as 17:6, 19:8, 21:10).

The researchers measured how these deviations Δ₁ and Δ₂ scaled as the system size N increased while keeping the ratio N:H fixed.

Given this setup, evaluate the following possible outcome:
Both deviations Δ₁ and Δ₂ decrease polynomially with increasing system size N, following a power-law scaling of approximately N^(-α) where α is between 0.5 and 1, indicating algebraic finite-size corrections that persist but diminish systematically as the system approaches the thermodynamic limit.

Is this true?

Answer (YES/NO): NO